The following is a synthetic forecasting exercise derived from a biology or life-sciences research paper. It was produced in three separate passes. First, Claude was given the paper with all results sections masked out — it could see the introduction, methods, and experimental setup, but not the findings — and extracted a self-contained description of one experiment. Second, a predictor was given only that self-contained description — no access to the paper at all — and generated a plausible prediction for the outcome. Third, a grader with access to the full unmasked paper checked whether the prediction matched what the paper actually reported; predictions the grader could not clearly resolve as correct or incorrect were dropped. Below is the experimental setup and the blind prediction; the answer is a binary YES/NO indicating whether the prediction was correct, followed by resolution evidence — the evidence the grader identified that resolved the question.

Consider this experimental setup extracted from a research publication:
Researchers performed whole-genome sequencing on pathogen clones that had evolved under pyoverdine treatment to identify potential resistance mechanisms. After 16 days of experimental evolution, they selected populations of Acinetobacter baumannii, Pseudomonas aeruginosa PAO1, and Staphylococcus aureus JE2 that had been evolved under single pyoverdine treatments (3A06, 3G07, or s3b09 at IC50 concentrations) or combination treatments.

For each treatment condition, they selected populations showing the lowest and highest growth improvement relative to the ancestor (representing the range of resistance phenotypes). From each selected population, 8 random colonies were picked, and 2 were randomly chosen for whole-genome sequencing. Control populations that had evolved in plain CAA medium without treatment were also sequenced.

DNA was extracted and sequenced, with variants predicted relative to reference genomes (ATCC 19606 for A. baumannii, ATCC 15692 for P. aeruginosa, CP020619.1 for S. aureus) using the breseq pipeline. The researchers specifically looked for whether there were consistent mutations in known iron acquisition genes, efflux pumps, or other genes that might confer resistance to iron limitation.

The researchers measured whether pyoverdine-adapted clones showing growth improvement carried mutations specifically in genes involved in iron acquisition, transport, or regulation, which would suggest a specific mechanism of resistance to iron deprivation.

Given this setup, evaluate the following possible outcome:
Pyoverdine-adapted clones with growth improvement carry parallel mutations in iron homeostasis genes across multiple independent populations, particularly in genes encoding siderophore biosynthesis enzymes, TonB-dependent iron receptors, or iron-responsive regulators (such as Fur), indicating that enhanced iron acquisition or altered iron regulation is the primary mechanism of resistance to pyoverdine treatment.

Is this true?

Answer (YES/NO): NO